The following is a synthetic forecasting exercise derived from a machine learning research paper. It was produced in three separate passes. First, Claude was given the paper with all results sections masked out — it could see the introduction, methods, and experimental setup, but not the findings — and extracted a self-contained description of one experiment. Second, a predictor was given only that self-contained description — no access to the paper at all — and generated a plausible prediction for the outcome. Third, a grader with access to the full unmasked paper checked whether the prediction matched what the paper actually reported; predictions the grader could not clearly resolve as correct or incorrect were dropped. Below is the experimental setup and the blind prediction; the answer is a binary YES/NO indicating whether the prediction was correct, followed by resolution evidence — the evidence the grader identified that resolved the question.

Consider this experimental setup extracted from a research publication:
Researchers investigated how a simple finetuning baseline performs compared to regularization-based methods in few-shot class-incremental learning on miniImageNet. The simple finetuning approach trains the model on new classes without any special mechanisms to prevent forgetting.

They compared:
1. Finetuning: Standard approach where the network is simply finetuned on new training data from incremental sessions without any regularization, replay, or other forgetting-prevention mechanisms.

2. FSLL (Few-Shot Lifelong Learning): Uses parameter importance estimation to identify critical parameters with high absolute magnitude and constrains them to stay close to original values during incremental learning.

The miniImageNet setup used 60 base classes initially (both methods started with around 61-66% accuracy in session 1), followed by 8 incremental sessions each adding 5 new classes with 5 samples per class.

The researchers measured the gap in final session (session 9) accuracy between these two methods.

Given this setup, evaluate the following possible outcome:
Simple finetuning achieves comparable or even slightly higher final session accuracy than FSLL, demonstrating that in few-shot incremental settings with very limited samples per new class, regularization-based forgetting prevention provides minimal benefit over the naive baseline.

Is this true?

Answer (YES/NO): NO